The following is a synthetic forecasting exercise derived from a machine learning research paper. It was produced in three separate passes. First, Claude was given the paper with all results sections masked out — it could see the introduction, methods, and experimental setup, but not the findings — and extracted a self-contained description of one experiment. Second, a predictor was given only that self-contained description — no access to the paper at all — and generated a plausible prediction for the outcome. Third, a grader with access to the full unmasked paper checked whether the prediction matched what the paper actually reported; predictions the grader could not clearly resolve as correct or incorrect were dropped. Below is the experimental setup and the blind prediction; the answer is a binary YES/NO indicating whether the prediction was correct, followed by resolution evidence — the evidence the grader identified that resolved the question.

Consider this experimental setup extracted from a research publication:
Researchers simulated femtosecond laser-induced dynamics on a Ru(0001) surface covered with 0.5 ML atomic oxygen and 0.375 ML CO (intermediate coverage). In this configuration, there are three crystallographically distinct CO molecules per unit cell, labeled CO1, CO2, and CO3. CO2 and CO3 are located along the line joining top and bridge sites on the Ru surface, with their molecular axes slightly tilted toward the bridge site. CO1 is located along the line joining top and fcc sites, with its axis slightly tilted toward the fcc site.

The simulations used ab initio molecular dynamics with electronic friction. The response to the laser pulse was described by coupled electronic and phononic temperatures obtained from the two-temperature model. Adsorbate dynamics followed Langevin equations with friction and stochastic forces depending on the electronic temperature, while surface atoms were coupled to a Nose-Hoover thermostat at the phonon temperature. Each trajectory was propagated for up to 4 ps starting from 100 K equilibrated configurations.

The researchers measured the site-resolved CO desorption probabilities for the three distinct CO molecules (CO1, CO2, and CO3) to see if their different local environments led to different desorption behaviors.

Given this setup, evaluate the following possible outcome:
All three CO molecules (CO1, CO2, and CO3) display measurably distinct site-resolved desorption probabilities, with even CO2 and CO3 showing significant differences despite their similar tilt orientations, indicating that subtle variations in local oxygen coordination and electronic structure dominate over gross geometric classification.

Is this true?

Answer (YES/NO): NO